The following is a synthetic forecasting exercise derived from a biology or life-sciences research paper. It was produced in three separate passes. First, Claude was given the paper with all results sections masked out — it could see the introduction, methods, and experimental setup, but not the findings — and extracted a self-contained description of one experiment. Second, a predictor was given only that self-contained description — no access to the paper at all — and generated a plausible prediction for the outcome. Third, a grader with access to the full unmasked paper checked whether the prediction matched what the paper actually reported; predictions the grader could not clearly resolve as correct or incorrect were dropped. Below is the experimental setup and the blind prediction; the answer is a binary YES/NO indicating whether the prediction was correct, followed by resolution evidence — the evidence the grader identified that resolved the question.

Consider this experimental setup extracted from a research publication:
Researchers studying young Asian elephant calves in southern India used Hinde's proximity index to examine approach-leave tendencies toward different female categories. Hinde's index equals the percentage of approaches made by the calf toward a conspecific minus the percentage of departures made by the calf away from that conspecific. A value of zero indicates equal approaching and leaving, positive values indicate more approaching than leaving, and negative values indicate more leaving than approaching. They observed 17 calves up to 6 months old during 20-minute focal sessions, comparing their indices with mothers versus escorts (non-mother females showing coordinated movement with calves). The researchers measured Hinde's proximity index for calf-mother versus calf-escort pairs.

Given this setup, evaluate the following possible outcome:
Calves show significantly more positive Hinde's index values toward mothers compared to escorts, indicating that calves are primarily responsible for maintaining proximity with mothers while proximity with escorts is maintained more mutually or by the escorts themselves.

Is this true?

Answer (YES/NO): NO